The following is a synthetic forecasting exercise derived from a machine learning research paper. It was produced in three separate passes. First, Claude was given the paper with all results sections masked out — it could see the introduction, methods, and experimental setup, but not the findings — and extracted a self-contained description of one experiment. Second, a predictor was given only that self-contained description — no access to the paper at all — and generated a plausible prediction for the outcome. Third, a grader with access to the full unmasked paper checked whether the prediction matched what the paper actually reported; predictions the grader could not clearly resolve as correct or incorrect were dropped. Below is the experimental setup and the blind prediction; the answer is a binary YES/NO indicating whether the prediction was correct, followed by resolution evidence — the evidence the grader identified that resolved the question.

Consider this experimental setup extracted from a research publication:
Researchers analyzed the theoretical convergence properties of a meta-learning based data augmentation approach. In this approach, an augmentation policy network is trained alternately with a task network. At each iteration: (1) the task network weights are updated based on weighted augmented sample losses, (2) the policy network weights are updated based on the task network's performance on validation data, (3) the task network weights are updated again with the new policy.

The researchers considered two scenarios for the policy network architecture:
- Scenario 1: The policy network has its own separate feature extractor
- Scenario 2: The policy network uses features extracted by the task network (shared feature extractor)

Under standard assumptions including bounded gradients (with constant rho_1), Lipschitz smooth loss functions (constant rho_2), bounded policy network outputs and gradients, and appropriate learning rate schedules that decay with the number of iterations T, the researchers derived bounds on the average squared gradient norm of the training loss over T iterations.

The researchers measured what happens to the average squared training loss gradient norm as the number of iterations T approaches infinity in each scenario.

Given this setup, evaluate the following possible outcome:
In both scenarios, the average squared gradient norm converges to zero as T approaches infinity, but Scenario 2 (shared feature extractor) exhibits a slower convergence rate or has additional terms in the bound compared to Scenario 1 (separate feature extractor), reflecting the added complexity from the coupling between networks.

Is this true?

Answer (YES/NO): NO